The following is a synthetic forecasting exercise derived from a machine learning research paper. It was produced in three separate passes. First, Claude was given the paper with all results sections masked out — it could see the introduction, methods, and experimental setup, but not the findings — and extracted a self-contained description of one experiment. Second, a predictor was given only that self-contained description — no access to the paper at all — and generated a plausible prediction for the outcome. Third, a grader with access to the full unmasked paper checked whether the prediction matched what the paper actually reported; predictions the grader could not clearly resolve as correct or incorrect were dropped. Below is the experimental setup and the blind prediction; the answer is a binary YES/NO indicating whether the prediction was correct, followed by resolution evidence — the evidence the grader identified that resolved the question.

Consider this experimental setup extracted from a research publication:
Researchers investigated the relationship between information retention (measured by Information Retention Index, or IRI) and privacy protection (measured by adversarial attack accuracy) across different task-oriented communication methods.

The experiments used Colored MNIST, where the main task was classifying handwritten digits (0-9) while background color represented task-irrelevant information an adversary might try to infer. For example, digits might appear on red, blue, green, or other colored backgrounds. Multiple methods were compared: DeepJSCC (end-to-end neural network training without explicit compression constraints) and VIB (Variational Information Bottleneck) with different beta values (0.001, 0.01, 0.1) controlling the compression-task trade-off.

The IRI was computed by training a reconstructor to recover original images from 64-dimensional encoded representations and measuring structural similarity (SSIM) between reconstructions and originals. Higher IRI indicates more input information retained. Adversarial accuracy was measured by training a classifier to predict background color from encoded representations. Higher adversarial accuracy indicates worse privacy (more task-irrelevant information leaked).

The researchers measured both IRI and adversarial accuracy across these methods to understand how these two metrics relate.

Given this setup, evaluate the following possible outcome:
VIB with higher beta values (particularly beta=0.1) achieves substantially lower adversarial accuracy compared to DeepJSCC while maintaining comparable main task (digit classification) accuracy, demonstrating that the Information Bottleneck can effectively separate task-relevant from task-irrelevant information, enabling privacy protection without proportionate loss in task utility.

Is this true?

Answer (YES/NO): NO